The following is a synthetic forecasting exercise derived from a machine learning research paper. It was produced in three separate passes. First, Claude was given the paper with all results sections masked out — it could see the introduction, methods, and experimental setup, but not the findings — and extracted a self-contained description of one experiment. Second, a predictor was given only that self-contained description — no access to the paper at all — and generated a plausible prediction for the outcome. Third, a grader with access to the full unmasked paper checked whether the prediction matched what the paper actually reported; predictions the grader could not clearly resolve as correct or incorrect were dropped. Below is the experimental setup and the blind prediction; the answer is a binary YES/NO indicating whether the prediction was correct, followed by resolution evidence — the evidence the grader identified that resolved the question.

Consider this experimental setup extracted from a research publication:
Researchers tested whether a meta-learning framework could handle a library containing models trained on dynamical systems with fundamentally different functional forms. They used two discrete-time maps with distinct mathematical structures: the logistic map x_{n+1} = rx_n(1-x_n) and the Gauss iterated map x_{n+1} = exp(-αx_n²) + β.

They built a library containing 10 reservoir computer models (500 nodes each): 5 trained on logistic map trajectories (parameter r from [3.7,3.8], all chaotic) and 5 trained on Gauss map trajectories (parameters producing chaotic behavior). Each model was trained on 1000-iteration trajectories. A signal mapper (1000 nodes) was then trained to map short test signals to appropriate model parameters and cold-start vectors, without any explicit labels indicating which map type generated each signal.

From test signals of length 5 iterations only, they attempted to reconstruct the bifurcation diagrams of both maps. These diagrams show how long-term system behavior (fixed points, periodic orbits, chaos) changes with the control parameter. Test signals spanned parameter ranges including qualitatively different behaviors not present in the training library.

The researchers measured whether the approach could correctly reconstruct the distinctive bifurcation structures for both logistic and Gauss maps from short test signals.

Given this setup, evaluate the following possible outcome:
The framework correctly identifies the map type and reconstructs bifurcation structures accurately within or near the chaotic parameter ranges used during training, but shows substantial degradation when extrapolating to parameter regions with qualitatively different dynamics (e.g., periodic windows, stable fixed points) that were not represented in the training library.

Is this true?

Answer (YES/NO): NO